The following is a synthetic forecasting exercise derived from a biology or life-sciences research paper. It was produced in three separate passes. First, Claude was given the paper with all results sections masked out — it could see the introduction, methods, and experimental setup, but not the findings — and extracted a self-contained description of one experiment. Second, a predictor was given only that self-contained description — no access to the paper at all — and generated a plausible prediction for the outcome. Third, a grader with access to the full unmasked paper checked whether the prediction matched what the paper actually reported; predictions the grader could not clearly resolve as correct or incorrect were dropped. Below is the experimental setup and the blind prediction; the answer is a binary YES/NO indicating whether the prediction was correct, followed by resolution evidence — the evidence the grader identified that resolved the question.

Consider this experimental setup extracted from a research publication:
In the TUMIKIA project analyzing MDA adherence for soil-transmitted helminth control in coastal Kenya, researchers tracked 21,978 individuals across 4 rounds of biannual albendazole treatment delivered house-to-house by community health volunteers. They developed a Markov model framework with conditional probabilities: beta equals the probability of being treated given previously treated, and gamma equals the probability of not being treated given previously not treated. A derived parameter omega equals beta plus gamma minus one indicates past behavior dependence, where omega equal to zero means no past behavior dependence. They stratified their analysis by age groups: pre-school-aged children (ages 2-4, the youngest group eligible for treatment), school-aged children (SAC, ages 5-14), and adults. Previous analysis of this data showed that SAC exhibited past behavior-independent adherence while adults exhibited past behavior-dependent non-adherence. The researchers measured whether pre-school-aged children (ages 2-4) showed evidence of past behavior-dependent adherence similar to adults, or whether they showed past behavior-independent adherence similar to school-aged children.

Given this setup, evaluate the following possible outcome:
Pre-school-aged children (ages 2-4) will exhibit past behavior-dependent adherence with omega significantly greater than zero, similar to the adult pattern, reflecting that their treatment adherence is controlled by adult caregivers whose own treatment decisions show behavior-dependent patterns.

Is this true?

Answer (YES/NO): YES